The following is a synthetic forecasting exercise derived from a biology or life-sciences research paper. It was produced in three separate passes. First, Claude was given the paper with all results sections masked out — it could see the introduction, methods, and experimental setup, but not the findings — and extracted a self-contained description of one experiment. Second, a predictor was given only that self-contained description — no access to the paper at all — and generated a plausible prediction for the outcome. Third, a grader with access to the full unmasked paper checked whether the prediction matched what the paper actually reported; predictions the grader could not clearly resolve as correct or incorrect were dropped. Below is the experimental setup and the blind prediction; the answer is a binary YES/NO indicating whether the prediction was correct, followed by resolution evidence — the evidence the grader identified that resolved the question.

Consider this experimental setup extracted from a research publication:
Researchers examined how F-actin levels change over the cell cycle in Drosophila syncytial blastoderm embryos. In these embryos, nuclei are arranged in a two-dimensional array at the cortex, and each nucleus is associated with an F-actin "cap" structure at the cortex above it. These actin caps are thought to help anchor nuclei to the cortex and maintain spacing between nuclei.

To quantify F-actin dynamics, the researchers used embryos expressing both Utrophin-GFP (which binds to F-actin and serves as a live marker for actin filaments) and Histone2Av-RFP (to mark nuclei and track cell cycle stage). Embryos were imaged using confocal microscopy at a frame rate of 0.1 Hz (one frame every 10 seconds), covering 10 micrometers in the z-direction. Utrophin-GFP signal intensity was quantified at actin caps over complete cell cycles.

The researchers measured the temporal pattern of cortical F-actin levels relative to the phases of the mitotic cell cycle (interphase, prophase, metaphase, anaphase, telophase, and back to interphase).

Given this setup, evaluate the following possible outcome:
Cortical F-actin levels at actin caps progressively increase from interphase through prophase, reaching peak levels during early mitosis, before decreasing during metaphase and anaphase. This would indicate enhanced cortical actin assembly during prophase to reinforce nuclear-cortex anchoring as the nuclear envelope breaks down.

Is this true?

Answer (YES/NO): NO